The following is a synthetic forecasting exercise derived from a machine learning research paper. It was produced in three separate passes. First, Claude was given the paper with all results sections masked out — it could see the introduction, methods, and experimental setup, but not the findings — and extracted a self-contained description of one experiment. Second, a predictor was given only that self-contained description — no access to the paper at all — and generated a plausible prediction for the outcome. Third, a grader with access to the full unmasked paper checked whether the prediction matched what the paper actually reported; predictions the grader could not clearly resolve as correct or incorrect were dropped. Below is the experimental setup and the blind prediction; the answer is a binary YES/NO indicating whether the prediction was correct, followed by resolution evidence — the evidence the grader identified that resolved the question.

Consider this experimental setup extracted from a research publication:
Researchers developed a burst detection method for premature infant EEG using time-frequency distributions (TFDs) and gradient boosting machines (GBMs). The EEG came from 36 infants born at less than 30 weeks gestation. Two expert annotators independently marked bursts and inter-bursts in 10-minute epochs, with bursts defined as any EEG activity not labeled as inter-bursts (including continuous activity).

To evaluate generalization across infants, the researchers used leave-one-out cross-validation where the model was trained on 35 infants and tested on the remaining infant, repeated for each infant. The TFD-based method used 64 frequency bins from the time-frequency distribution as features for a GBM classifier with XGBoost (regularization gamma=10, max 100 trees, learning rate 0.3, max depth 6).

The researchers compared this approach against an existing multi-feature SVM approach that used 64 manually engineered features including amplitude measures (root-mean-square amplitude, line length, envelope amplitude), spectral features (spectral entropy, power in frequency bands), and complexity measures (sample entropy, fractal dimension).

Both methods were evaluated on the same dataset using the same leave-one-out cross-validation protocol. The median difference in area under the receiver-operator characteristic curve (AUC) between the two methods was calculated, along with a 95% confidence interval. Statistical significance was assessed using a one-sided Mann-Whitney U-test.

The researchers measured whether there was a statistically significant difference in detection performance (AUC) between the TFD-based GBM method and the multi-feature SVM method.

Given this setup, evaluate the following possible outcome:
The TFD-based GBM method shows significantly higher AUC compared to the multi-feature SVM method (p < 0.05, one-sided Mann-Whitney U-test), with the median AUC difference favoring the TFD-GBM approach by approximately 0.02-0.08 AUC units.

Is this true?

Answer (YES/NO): NO